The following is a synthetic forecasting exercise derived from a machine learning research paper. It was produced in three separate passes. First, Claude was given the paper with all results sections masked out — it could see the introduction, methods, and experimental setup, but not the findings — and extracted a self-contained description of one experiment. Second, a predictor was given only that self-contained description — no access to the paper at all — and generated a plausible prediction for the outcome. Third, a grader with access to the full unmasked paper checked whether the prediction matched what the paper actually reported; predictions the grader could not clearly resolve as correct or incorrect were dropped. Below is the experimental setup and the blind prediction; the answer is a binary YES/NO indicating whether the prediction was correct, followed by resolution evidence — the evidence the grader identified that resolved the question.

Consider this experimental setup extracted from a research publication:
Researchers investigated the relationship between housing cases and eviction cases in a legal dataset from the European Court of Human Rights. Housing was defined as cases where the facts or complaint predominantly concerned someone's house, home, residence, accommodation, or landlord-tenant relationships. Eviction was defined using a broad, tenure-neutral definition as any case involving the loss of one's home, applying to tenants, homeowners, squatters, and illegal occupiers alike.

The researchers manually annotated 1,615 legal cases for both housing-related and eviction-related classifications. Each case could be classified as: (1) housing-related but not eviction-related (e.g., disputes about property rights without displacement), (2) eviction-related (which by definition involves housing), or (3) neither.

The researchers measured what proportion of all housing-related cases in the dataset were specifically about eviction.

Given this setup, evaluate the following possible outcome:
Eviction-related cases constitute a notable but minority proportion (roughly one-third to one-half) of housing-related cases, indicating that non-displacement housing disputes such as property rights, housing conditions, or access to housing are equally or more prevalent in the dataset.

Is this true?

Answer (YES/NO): NO